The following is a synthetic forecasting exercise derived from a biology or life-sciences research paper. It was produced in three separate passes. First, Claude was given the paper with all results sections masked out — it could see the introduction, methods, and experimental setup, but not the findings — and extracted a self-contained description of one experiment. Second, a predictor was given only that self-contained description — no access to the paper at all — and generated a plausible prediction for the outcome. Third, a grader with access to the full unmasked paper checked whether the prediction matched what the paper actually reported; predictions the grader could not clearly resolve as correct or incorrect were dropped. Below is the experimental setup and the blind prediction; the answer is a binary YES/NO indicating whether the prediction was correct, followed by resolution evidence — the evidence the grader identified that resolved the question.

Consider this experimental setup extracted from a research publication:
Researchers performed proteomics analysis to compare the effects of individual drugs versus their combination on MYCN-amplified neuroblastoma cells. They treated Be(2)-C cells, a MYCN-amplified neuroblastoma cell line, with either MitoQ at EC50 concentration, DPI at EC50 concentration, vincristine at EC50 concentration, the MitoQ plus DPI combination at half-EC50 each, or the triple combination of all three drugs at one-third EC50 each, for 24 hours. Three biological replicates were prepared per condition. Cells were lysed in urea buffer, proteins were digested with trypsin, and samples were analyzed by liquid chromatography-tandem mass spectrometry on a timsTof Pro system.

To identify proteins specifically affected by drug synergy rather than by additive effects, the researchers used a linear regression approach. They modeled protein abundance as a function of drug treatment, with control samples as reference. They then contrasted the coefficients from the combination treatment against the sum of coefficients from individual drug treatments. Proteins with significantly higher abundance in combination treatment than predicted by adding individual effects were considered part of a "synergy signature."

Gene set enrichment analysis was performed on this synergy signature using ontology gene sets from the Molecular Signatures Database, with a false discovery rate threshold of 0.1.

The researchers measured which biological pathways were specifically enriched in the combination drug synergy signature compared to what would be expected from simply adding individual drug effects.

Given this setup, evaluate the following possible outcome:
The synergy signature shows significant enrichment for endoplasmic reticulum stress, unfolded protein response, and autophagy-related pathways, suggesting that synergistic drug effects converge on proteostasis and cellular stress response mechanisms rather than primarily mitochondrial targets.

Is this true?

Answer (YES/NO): NO